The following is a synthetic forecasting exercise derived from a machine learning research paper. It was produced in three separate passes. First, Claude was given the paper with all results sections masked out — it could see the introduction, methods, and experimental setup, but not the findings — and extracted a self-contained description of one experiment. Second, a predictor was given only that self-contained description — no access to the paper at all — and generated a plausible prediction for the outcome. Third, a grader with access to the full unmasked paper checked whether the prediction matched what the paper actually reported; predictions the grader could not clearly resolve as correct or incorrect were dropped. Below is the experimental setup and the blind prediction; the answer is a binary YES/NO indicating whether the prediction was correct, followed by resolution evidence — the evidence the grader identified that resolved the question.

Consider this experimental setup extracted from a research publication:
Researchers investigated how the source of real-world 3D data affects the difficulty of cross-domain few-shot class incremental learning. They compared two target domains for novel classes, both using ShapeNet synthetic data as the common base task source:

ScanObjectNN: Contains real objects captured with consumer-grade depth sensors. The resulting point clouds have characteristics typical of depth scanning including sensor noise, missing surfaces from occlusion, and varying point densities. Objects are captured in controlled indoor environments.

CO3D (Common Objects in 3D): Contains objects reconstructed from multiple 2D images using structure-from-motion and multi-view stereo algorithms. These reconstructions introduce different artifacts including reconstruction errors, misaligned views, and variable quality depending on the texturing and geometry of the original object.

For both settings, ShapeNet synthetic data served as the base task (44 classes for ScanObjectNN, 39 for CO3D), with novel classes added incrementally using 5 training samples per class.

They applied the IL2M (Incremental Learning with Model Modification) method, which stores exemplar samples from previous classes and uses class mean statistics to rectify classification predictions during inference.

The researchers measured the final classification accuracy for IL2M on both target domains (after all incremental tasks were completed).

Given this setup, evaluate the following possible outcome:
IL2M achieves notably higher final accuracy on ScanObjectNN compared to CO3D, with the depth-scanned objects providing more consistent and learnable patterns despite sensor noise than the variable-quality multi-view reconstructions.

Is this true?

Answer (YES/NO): YES